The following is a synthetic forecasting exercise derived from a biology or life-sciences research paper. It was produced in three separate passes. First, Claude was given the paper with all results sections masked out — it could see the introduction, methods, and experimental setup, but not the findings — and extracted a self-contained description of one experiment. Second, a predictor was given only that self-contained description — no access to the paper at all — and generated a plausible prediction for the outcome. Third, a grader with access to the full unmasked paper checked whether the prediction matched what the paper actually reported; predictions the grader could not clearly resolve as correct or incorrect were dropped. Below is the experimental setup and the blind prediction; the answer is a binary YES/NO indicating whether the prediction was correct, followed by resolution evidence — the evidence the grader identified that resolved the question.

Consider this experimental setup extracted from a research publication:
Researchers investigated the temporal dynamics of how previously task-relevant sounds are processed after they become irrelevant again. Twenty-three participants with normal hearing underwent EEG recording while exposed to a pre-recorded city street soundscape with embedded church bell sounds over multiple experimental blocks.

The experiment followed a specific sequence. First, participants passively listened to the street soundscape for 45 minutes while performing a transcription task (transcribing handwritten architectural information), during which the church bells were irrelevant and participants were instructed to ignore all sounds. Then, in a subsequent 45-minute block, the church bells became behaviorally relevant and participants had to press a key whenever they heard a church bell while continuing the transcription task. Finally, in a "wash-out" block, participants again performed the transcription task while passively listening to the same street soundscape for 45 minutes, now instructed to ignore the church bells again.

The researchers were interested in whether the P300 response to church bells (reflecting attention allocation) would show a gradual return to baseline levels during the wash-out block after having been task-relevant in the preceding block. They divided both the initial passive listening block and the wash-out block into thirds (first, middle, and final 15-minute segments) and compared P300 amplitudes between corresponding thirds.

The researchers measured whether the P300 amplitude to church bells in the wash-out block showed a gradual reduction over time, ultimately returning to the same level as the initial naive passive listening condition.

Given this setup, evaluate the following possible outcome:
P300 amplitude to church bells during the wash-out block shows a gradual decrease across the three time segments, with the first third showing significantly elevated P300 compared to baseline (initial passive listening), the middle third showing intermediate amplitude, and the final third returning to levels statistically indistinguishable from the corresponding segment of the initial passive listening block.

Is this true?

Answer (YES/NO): NO